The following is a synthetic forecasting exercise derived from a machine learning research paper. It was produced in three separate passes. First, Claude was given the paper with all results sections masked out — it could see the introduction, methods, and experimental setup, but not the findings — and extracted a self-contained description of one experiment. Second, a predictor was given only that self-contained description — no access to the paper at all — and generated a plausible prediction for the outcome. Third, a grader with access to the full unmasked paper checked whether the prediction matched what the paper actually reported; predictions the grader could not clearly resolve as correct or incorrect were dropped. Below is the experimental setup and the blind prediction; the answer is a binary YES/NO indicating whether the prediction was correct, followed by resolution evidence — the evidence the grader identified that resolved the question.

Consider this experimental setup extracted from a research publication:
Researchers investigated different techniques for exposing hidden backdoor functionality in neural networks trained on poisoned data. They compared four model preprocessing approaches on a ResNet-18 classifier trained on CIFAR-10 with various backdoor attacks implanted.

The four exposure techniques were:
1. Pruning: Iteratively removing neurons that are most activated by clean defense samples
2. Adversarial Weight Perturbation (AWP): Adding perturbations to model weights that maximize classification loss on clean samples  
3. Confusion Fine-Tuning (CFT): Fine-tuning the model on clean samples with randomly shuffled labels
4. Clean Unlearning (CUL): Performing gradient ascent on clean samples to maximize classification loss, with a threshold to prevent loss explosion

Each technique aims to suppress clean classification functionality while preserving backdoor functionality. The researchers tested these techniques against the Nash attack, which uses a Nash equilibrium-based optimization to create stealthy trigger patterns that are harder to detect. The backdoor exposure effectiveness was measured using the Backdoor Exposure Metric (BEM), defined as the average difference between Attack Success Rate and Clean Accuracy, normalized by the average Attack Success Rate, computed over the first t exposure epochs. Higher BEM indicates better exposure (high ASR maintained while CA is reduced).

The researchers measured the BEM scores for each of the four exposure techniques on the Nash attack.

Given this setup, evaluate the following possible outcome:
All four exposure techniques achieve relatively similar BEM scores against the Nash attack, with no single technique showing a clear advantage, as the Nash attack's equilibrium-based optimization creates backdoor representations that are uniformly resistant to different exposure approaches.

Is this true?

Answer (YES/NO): NO